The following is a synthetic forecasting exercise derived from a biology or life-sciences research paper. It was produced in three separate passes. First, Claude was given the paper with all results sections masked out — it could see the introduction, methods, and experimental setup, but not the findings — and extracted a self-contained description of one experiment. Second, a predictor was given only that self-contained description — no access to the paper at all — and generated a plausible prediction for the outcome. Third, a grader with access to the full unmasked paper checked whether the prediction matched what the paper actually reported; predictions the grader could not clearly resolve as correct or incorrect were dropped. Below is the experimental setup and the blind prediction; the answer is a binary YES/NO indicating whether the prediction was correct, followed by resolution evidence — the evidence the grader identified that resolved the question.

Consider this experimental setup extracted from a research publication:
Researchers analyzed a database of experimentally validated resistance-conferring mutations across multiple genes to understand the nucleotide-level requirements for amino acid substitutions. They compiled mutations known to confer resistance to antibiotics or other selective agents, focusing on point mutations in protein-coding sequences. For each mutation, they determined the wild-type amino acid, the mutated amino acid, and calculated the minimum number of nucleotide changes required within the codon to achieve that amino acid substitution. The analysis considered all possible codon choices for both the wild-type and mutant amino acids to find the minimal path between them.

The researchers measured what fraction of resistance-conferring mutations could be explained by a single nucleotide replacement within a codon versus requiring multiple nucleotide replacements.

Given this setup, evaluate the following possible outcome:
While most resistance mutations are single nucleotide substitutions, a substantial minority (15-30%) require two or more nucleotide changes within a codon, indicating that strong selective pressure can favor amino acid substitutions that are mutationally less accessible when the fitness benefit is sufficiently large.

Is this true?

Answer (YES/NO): NO